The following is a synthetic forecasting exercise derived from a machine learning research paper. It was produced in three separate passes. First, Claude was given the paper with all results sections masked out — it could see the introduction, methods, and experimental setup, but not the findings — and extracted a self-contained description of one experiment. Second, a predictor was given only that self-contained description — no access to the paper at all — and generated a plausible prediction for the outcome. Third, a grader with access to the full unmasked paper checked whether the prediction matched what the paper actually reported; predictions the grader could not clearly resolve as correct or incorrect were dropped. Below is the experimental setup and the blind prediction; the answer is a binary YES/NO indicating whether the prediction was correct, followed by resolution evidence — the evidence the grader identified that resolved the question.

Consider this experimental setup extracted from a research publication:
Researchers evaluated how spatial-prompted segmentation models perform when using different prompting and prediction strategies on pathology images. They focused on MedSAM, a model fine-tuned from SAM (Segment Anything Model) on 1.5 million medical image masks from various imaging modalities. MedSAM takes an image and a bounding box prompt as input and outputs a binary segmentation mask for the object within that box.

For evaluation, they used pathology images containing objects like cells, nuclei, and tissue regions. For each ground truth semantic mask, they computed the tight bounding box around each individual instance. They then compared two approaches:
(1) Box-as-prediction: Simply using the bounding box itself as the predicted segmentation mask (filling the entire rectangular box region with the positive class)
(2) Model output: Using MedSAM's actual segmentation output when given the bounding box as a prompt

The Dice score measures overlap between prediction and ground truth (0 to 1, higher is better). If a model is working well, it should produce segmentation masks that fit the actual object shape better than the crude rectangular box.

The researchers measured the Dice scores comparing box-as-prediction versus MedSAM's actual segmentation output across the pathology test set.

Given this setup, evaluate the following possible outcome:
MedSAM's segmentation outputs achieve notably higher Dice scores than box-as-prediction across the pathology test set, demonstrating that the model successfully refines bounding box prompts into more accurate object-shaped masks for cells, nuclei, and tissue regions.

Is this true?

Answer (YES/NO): NO